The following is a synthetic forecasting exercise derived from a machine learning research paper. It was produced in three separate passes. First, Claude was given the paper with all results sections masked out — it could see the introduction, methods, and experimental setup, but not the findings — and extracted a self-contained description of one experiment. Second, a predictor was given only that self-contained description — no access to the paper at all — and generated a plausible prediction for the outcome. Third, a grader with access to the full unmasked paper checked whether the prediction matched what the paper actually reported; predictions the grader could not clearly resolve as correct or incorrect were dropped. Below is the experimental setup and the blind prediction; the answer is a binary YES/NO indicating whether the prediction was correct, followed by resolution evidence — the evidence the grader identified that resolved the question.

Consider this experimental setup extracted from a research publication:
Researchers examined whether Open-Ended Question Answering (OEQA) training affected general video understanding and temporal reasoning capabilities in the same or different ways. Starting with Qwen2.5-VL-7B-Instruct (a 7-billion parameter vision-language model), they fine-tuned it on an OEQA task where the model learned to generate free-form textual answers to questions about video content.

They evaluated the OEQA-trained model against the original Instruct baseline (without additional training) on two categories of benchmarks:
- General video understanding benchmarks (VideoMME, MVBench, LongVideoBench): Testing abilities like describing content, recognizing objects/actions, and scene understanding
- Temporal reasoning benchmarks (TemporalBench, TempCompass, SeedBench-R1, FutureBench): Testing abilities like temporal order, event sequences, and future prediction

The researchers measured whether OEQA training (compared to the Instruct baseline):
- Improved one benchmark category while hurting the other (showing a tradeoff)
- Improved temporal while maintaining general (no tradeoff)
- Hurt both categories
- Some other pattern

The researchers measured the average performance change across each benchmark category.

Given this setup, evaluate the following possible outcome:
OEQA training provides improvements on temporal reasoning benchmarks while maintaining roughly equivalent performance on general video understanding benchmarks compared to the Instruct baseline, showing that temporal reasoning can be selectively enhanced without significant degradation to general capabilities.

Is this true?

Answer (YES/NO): YES